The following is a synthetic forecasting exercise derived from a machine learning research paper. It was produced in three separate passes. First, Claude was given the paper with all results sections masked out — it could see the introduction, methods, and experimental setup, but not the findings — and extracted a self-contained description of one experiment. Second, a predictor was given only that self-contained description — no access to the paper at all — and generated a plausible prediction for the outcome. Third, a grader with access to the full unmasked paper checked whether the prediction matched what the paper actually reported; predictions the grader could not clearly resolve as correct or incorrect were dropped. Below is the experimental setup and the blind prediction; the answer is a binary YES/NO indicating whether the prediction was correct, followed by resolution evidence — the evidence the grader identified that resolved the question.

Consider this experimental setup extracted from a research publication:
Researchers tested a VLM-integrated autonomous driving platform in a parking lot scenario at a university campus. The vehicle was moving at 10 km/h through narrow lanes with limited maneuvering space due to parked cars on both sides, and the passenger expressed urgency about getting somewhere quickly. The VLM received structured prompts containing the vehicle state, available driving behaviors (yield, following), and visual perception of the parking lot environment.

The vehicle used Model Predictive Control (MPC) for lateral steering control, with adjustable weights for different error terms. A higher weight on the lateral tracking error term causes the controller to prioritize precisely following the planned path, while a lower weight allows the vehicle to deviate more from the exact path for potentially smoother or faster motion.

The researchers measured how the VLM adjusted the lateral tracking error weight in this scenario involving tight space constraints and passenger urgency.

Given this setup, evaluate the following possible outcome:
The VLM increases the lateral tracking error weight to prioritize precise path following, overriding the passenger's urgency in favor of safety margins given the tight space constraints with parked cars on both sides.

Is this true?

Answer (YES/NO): YES